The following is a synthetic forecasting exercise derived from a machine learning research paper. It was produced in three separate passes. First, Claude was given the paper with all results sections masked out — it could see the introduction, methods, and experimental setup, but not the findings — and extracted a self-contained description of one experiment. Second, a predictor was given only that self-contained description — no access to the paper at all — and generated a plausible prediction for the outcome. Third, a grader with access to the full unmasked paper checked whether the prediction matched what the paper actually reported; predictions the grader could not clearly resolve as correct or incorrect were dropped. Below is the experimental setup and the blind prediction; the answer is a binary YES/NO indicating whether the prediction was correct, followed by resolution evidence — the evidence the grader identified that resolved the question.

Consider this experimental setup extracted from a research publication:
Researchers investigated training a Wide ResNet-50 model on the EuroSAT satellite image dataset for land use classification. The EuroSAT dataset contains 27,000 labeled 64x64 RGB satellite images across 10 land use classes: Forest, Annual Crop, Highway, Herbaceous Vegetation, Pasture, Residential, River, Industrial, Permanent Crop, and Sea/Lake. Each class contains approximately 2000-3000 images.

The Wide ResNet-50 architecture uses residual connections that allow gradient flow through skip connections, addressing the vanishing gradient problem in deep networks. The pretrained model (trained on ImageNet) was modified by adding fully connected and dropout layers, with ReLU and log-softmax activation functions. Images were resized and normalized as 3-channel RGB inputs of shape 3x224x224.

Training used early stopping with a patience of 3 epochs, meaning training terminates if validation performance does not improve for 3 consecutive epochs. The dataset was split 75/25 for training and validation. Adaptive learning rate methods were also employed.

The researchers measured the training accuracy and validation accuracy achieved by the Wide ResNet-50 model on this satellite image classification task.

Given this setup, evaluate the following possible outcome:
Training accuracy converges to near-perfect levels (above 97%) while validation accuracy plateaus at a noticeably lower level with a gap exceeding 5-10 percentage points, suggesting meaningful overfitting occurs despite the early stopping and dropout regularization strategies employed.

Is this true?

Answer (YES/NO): NO